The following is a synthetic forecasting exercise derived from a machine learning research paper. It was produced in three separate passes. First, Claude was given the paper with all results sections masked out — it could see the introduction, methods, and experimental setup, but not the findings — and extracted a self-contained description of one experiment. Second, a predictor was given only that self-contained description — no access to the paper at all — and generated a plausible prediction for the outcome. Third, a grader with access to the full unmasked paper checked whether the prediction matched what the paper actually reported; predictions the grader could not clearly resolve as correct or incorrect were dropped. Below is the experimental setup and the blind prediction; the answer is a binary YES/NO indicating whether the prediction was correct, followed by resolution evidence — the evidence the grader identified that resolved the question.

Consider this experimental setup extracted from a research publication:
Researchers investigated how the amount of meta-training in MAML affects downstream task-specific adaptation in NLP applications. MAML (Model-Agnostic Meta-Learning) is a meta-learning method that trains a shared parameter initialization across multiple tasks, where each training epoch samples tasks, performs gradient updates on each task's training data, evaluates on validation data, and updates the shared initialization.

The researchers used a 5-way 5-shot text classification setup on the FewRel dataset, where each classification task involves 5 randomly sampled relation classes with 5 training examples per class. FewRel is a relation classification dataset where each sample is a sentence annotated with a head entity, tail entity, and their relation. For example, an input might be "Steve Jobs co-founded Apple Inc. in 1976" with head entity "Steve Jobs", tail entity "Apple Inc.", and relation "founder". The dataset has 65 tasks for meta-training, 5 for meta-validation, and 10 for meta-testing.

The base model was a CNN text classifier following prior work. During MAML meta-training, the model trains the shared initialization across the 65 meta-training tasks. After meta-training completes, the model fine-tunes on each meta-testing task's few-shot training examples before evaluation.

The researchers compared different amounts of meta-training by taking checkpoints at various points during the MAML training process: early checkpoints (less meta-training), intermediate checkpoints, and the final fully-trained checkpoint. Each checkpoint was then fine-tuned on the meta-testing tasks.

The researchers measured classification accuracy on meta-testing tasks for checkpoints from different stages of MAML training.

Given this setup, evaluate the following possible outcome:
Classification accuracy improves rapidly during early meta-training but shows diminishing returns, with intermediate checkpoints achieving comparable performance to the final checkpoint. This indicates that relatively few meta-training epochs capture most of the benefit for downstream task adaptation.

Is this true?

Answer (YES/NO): NO